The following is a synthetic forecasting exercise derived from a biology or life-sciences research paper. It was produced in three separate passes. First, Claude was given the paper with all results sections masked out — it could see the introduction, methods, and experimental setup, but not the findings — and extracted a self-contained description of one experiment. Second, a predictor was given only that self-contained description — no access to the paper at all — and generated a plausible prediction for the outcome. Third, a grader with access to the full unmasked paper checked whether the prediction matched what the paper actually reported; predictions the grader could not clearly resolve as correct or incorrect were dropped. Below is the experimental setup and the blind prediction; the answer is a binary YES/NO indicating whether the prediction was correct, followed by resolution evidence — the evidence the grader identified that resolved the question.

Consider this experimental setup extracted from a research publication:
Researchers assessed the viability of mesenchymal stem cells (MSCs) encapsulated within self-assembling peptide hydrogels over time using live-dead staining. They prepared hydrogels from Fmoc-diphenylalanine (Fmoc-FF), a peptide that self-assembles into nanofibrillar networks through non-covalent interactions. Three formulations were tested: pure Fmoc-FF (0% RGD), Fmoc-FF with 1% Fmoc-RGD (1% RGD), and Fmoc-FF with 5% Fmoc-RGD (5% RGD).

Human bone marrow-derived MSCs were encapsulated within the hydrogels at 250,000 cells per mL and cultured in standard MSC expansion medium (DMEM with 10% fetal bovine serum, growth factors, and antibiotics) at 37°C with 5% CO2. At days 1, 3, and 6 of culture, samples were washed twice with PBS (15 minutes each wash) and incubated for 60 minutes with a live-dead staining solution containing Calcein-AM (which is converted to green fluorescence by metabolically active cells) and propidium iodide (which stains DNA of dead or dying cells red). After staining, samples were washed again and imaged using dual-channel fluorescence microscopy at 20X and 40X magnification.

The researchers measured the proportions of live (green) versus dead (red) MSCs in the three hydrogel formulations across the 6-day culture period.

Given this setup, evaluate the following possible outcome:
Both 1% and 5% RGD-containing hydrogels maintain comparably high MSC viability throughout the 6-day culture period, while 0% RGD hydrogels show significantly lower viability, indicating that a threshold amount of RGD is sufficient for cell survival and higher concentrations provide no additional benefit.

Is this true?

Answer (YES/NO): NO